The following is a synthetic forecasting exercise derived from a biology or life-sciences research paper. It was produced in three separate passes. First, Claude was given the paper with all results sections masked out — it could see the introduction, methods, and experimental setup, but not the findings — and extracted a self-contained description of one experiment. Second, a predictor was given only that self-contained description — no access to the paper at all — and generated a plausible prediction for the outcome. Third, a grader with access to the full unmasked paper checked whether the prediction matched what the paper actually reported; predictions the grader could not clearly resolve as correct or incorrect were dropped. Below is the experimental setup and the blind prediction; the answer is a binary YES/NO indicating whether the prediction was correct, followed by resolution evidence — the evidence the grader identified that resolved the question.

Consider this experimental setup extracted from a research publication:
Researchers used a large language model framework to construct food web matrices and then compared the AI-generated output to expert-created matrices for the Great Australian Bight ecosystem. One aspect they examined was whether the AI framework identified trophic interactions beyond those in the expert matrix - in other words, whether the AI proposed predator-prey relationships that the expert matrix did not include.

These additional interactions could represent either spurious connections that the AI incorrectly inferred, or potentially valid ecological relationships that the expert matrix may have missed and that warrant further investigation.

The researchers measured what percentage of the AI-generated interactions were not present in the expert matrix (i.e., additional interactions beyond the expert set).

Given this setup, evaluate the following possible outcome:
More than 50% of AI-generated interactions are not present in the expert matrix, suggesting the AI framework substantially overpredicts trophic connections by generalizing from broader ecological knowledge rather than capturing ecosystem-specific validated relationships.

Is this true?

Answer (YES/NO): NO